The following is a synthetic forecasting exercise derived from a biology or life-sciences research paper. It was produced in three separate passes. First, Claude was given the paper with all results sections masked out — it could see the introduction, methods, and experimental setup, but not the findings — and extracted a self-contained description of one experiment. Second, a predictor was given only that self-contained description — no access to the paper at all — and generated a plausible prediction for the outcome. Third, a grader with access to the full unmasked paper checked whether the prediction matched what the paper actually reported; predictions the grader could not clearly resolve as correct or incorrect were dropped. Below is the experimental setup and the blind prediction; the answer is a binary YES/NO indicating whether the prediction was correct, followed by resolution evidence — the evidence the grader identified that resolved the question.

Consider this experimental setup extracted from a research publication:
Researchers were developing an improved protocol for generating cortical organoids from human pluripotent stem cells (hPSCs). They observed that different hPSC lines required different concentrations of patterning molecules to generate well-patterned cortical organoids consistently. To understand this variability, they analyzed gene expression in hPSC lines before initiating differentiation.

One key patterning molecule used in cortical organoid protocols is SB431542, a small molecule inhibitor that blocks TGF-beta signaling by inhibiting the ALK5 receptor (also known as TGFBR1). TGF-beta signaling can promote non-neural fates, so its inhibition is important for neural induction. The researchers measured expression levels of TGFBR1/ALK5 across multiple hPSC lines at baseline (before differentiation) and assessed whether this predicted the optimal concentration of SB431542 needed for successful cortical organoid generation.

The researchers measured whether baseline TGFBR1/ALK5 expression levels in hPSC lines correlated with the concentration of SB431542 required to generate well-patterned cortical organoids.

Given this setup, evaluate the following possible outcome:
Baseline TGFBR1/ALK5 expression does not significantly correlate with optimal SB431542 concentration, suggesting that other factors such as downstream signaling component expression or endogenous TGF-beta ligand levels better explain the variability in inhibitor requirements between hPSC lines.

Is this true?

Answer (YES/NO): NO